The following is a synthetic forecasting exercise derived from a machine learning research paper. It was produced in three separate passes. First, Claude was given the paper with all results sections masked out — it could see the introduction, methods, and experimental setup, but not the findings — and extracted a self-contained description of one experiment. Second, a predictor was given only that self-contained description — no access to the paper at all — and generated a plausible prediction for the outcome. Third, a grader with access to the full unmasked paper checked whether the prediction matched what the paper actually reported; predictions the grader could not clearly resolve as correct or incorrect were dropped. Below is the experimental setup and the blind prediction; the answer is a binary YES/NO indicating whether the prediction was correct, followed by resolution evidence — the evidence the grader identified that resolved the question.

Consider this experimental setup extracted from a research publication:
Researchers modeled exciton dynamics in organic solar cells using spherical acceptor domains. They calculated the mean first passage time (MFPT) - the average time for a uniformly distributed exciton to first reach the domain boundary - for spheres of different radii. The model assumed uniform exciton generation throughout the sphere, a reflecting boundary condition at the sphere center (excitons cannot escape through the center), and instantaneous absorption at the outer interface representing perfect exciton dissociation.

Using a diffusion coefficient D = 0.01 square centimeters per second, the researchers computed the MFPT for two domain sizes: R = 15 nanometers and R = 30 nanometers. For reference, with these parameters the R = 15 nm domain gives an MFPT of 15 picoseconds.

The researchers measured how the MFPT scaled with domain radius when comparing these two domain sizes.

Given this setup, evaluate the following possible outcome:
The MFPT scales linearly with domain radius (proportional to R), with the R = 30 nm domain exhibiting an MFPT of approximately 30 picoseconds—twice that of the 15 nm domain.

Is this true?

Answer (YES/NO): NO